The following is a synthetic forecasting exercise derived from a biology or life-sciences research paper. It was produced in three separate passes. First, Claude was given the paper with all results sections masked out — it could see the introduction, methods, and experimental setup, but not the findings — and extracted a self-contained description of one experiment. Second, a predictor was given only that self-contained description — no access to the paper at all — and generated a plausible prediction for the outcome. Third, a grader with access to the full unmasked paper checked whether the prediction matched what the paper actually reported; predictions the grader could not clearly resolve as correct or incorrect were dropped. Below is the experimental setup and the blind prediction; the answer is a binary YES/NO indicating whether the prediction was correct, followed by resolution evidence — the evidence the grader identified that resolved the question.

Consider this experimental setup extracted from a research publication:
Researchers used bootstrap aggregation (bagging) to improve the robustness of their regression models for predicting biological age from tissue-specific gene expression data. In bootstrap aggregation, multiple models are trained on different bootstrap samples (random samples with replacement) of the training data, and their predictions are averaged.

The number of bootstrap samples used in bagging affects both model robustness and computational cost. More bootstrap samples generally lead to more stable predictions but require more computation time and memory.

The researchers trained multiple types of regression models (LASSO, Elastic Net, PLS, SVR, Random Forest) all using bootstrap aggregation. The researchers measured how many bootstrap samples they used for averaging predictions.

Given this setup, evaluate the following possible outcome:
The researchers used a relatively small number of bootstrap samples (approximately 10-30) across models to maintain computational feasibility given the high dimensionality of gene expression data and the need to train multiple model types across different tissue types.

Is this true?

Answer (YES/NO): YES